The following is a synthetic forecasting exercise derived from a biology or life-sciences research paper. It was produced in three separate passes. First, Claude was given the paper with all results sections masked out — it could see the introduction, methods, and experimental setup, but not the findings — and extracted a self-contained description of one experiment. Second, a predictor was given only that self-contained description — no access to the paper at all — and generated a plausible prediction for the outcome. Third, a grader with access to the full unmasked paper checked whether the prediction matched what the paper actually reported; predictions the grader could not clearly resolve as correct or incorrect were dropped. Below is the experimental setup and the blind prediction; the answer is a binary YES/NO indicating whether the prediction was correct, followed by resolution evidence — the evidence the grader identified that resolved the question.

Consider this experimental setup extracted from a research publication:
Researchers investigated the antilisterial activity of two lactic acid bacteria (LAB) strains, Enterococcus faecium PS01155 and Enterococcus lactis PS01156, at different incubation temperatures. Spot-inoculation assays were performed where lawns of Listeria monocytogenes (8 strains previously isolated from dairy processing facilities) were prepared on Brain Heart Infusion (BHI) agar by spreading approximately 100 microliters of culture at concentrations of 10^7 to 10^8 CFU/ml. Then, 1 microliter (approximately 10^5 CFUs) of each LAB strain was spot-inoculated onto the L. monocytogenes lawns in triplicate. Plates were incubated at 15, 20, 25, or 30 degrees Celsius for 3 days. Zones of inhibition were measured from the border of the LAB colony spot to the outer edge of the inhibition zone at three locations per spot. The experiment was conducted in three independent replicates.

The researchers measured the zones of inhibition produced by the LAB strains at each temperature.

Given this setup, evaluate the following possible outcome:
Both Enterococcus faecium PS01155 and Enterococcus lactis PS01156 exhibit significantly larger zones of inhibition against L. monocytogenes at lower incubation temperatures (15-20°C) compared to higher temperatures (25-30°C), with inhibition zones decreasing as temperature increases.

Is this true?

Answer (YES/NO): NO